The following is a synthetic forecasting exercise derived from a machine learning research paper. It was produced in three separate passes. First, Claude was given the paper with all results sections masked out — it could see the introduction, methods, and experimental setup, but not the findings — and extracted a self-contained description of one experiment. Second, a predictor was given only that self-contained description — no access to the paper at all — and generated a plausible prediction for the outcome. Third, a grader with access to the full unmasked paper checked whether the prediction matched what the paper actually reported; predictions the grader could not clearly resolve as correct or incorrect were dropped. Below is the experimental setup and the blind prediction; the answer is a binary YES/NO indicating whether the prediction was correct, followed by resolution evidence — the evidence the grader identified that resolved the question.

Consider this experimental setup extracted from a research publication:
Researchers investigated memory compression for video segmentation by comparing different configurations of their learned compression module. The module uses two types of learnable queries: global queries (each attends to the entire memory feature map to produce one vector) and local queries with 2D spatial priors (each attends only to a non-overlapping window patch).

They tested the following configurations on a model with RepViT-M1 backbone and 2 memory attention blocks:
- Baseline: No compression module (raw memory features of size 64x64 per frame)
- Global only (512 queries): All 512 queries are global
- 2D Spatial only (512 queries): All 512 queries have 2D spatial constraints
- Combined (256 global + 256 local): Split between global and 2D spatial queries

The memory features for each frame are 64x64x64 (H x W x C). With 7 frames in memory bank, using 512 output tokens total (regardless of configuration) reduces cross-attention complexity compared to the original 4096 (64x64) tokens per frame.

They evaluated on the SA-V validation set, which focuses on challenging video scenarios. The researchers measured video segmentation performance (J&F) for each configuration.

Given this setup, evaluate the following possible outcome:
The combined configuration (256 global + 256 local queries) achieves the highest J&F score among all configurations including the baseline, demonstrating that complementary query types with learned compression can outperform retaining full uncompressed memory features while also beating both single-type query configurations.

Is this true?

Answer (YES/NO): YES